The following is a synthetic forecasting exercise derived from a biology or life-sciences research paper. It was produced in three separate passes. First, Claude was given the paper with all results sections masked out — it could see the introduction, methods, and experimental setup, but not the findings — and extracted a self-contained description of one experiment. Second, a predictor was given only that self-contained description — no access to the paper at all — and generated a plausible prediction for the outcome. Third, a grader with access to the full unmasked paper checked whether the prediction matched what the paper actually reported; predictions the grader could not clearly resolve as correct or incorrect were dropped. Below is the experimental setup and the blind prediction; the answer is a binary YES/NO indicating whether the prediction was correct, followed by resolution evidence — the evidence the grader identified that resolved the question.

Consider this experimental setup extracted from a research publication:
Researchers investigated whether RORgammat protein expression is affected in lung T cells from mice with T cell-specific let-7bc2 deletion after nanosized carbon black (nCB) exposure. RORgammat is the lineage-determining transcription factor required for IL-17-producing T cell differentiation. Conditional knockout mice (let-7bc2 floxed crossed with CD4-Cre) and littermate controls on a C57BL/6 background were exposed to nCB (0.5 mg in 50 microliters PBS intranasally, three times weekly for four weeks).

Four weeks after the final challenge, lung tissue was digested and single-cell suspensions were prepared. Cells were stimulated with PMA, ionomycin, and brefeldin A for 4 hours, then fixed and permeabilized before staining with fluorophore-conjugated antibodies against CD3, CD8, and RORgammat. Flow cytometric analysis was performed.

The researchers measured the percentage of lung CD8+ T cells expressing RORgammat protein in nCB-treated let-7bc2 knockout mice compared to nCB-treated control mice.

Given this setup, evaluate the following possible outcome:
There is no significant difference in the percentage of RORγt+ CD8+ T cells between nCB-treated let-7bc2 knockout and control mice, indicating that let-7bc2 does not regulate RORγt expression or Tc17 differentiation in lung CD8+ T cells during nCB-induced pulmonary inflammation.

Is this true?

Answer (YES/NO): NO